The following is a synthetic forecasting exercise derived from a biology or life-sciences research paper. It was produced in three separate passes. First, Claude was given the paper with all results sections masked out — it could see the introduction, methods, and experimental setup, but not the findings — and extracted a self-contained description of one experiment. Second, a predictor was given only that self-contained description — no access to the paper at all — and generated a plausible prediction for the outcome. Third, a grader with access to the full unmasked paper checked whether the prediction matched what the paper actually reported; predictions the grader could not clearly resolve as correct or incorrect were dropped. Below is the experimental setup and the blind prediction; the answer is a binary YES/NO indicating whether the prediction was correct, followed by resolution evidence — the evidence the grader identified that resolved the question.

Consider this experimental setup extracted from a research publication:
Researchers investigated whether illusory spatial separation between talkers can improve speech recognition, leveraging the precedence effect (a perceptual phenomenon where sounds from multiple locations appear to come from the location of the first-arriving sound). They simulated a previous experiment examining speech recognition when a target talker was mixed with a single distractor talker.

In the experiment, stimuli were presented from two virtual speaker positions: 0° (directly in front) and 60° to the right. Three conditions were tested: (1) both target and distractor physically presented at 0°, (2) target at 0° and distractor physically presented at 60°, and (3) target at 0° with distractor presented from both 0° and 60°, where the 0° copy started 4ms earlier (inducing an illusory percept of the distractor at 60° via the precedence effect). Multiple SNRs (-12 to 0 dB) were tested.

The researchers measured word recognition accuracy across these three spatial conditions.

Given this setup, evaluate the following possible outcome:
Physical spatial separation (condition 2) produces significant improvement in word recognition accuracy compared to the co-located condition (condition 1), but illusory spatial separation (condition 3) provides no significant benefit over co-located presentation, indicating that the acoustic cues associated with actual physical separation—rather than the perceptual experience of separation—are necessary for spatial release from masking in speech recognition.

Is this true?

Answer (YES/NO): NO